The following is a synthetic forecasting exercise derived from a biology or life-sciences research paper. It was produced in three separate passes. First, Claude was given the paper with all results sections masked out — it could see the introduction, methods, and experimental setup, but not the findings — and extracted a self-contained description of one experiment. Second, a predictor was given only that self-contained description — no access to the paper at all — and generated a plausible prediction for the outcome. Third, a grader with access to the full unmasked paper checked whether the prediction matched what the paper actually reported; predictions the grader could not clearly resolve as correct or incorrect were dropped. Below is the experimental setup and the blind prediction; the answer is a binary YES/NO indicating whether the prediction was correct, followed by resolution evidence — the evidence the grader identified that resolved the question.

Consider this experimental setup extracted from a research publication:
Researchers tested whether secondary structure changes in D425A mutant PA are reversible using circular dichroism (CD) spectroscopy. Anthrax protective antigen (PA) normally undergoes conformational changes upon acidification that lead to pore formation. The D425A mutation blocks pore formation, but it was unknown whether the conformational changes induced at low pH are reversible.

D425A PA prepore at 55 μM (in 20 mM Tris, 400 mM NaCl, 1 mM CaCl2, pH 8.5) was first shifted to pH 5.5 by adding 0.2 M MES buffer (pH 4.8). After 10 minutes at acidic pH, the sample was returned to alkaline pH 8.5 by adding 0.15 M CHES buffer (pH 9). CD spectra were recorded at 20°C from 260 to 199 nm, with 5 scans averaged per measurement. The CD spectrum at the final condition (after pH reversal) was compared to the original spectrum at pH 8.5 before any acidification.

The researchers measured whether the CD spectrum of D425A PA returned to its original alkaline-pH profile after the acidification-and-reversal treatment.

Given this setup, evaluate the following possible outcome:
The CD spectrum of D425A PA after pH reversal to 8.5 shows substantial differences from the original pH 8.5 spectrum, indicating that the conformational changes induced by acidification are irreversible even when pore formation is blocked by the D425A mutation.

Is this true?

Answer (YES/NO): NO